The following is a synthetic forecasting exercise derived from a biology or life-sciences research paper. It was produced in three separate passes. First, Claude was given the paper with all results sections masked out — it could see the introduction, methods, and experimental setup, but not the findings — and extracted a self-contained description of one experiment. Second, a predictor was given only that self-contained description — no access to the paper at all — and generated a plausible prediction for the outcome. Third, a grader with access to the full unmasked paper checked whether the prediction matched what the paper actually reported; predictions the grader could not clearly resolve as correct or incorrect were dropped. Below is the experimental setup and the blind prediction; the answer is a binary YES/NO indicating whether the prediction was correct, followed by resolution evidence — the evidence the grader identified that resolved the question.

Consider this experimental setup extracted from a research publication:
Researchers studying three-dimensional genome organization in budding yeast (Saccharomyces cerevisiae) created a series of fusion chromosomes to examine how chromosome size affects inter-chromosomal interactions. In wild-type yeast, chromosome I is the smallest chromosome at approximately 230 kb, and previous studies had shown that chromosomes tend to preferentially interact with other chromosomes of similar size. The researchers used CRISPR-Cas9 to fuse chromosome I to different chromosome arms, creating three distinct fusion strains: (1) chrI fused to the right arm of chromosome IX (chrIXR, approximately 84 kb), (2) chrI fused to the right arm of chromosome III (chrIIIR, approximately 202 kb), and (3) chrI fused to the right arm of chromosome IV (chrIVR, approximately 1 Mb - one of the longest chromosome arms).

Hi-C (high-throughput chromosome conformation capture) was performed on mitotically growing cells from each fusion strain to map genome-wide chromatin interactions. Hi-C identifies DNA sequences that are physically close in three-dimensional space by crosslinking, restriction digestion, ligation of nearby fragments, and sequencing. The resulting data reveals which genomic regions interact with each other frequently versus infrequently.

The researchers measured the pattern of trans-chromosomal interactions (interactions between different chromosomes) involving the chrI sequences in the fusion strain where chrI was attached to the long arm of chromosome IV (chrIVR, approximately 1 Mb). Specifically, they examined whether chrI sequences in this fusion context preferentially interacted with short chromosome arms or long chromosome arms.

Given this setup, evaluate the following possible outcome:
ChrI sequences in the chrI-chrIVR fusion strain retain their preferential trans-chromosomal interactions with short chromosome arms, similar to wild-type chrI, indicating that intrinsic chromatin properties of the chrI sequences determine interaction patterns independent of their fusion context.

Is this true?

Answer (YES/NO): NO